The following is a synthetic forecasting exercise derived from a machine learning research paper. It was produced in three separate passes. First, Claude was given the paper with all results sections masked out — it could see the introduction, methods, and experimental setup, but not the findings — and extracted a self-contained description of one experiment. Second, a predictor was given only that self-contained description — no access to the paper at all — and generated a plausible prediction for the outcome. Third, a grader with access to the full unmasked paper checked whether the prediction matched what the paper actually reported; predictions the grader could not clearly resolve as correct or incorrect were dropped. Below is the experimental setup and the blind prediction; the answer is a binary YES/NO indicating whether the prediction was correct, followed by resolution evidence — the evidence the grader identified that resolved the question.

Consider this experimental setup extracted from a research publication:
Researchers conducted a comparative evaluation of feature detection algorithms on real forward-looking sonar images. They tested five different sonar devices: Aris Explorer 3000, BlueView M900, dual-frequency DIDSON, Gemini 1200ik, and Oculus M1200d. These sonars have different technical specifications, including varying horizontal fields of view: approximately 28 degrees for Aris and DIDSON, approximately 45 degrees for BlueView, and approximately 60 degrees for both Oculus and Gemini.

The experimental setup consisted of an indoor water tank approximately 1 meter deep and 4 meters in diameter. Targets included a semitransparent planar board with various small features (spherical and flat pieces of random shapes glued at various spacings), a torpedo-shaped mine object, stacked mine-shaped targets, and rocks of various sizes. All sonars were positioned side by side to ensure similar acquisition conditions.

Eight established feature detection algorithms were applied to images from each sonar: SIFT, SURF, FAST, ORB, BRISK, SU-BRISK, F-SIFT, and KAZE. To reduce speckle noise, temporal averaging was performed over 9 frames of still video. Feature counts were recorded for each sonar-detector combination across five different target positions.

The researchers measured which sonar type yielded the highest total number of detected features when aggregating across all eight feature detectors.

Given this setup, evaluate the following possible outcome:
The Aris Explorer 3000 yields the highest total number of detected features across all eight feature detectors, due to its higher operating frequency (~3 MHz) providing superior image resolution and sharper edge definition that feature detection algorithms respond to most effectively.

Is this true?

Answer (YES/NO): NO